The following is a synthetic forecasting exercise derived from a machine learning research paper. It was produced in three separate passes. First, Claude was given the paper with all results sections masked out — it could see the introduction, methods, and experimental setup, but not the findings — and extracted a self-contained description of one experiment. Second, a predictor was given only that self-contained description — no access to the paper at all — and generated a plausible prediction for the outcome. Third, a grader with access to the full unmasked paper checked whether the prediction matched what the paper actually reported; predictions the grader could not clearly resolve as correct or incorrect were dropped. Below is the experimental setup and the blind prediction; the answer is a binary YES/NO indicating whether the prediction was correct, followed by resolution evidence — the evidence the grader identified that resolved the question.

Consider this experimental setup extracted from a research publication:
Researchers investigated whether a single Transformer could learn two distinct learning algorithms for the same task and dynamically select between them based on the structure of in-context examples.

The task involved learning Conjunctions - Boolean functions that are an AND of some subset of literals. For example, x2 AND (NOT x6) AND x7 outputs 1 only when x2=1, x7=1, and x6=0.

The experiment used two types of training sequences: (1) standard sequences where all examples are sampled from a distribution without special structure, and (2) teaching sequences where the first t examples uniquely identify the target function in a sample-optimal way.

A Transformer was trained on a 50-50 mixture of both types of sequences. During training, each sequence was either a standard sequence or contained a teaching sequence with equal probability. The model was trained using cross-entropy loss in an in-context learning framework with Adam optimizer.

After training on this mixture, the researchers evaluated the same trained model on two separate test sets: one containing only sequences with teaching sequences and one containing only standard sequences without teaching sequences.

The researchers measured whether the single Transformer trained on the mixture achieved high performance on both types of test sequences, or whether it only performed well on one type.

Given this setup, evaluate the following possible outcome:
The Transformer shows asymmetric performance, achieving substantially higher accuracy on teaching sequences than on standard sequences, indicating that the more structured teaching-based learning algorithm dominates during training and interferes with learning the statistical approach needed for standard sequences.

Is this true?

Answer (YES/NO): NO